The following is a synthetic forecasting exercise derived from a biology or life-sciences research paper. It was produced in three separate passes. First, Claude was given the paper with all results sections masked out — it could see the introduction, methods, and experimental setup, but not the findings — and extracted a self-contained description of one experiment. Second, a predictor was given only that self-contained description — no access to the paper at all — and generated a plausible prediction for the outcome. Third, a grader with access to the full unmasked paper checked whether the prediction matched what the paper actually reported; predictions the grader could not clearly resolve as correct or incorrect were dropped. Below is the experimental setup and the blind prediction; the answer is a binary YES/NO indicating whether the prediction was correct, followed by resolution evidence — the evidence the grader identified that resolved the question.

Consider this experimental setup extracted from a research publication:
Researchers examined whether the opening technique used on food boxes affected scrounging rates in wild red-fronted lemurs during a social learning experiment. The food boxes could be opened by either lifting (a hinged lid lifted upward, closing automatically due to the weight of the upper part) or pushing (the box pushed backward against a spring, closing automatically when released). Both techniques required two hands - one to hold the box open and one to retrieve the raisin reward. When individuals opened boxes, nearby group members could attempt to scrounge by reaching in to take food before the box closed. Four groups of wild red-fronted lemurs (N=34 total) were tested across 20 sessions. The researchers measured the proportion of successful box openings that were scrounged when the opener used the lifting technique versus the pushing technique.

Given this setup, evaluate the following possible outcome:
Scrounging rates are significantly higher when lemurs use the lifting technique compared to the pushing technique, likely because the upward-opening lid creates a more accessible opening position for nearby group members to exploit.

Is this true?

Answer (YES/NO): NO